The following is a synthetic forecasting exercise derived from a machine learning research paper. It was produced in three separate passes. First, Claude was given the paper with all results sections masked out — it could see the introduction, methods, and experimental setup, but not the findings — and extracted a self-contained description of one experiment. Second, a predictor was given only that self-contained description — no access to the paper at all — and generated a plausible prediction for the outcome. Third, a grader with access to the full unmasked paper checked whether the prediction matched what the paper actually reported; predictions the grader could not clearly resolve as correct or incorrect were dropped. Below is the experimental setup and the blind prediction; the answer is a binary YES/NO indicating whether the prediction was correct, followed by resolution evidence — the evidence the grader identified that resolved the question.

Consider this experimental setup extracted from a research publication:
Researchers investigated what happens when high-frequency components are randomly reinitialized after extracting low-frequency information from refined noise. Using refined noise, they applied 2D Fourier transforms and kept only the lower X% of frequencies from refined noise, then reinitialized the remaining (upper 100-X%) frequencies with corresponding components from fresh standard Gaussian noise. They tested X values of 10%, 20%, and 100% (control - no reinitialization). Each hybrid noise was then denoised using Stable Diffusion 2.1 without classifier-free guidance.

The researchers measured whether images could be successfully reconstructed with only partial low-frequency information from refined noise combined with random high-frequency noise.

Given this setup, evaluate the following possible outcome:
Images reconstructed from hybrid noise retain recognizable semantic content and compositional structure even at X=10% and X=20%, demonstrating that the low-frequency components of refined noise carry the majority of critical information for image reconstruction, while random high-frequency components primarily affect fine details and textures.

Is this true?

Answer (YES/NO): YES